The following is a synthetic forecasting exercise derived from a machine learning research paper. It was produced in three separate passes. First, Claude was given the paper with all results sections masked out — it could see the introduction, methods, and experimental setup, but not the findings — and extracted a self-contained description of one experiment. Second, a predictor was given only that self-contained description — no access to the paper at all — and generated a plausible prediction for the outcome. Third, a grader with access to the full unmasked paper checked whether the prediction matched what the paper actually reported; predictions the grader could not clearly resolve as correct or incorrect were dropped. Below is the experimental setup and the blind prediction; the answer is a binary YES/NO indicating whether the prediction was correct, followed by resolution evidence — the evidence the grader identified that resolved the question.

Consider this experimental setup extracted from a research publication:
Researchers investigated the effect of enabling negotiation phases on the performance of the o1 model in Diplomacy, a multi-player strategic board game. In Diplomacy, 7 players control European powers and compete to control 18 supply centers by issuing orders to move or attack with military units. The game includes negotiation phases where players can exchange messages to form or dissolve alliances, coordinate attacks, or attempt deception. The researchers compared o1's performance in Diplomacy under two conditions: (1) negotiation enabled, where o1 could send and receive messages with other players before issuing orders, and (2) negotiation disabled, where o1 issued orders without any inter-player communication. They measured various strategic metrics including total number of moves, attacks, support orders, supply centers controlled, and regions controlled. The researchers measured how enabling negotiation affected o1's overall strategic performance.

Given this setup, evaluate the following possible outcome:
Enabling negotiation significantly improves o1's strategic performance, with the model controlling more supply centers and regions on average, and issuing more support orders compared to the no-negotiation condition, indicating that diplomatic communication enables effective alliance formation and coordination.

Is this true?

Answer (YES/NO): NO